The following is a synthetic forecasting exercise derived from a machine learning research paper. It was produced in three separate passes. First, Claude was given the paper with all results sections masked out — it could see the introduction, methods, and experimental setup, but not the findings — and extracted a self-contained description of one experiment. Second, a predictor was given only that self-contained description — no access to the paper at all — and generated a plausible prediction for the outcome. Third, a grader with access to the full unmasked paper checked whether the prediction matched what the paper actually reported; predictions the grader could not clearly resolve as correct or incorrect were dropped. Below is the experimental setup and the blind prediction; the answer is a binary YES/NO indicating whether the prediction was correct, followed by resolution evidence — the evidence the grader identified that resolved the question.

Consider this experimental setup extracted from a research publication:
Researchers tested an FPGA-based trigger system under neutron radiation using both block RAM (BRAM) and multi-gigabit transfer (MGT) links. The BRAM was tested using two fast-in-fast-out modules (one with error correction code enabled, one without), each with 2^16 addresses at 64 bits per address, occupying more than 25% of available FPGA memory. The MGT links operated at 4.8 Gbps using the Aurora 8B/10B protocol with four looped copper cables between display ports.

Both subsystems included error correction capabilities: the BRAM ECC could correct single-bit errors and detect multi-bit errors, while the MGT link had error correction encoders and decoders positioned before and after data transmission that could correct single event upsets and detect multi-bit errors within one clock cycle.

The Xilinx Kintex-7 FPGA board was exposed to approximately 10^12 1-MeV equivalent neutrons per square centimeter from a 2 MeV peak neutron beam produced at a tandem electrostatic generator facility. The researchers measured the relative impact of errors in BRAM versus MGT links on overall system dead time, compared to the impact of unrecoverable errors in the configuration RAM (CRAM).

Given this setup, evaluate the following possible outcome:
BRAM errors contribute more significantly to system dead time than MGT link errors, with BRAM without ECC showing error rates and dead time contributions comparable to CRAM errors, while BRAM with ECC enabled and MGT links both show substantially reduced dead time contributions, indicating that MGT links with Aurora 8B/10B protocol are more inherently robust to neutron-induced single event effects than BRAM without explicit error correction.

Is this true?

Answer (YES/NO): NO